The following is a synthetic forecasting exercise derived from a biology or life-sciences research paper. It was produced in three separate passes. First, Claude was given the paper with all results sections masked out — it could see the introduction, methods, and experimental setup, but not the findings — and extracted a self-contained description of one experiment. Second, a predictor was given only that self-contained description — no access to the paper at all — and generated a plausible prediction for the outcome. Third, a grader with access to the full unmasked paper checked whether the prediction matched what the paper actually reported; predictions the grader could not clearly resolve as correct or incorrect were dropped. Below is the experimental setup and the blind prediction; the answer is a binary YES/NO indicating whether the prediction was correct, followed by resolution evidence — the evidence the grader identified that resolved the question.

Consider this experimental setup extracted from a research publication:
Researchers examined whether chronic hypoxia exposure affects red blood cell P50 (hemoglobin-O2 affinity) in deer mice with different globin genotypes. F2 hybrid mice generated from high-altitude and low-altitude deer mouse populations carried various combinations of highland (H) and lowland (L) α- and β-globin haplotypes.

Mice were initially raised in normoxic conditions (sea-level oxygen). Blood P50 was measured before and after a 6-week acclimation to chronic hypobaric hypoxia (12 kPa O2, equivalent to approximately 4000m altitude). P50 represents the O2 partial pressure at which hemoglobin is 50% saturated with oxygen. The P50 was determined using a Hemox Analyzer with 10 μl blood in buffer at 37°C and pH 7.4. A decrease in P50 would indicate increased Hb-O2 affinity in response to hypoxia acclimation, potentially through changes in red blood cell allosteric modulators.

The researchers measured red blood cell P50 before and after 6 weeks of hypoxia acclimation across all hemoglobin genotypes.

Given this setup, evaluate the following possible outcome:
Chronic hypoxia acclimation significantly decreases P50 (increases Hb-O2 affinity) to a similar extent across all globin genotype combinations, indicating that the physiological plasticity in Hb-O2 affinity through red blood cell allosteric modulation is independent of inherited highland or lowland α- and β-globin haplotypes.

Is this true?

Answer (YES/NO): NO